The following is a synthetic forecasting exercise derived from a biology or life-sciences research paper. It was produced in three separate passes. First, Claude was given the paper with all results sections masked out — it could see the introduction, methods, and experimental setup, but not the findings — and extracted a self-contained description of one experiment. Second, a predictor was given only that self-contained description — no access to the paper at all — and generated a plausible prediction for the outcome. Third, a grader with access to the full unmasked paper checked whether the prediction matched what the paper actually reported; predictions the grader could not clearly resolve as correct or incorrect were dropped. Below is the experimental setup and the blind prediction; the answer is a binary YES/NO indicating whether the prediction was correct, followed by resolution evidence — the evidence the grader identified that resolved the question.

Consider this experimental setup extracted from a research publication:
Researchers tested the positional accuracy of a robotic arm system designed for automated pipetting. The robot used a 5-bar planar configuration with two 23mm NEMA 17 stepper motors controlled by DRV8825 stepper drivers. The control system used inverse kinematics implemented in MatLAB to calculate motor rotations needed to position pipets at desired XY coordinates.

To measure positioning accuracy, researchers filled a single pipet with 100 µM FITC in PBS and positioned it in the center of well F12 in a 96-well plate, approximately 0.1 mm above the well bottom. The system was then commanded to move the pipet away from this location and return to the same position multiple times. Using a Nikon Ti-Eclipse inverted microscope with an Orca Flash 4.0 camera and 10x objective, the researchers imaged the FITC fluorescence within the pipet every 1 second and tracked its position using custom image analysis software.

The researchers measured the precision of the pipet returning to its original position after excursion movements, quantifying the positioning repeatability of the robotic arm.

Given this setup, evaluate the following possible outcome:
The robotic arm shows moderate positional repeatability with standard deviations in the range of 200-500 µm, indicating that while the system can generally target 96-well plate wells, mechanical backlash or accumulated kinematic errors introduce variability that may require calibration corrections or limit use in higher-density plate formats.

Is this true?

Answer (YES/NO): NO